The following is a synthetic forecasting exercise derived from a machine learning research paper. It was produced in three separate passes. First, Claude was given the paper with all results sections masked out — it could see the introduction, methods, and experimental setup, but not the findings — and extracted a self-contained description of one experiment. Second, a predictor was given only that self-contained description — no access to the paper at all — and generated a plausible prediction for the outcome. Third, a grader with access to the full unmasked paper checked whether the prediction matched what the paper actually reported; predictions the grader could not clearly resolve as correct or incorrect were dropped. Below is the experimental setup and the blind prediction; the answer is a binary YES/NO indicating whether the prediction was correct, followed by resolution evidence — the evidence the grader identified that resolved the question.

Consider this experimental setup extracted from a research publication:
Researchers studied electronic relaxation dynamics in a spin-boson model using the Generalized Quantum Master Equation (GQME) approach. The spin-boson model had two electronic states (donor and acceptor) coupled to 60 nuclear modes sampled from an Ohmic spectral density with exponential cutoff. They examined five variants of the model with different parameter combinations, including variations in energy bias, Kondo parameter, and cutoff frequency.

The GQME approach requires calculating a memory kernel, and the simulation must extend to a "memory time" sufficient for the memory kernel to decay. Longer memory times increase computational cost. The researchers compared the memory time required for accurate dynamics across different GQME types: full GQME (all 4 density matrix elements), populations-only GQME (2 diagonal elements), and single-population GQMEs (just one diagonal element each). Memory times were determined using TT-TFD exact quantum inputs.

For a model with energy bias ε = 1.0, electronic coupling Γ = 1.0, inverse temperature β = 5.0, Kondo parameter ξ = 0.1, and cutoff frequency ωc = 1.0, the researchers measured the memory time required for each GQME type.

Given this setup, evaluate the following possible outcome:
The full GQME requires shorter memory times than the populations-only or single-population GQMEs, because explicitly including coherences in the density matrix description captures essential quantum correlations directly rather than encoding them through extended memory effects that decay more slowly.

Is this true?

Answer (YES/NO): YES